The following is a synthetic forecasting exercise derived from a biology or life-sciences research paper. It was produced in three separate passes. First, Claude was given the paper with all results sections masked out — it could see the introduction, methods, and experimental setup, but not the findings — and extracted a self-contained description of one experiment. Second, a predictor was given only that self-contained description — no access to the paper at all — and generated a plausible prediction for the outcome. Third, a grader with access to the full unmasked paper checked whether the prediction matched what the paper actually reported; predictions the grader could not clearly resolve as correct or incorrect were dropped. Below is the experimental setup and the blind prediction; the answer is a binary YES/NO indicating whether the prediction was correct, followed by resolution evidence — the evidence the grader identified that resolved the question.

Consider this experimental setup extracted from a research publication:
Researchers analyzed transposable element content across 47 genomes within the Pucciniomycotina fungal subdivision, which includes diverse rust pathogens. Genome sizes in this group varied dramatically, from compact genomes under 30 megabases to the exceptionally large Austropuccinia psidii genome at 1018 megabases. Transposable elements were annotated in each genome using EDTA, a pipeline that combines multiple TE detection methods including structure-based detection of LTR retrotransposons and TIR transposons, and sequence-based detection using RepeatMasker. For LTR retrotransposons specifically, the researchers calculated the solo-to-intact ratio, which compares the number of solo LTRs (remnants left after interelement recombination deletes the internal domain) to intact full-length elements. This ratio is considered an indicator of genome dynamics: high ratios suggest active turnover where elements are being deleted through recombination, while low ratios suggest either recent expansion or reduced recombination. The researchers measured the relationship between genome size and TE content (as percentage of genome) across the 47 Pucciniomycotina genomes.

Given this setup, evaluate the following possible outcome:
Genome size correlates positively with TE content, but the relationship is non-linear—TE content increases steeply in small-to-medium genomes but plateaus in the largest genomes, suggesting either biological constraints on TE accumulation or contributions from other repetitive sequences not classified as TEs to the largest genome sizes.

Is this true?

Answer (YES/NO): NO